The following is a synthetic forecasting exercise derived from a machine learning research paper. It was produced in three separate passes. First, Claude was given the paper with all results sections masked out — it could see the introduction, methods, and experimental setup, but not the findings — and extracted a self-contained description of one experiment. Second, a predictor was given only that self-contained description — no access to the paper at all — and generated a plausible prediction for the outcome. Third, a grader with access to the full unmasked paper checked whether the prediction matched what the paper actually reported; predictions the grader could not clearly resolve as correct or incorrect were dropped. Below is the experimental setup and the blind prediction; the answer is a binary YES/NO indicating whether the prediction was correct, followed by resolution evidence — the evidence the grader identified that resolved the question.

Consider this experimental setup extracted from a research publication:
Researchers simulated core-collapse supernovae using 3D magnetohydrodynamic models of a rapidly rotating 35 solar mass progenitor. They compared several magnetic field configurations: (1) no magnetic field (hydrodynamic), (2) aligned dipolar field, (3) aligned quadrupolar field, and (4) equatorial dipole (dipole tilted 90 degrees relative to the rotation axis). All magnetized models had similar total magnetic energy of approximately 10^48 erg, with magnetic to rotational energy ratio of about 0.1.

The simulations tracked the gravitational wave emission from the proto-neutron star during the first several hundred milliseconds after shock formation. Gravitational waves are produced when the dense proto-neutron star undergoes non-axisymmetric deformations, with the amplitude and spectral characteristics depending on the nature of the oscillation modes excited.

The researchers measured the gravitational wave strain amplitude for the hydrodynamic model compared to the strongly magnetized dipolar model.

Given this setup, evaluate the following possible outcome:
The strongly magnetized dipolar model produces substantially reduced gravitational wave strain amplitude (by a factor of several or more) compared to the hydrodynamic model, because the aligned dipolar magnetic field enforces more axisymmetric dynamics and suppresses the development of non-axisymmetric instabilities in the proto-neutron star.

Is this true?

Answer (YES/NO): YES